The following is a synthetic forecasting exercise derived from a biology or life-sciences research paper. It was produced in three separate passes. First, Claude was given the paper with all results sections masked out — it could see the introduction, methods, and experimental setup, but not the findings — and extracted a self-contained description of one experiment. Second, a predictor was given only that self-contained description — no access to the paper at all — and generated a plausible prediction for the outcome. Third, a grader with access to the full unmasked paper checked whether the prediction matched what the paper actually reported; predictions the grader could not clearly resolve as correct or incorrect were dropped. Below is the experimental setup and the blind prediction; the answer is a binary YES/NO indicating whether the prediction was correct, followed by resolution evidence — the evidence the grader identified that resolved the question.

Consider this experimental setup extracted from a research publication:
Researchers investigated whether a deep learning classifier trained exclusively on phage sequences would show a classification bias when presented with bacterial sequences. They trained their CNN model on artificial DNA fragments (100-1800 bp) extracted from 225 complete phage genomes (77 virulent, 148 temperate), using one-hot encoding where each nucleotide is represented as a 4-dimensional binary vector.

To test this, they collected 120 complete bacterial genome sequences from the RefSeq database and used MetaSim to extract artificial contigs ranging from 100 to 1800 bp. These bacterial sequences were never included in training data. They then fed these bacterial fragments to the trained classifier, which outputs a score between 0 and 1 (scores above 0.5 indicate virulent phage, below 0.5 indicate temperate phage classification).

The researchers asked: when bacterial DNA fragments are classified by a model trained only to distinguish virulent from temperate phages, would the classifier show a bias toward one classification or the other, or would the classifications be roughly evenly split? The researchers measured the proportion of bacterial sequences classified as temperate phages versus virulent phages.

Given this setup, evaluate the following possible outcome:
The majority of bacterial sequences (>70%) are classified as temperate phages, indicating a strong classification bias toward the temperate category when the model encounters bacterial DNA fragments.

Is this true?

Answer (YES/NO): YES